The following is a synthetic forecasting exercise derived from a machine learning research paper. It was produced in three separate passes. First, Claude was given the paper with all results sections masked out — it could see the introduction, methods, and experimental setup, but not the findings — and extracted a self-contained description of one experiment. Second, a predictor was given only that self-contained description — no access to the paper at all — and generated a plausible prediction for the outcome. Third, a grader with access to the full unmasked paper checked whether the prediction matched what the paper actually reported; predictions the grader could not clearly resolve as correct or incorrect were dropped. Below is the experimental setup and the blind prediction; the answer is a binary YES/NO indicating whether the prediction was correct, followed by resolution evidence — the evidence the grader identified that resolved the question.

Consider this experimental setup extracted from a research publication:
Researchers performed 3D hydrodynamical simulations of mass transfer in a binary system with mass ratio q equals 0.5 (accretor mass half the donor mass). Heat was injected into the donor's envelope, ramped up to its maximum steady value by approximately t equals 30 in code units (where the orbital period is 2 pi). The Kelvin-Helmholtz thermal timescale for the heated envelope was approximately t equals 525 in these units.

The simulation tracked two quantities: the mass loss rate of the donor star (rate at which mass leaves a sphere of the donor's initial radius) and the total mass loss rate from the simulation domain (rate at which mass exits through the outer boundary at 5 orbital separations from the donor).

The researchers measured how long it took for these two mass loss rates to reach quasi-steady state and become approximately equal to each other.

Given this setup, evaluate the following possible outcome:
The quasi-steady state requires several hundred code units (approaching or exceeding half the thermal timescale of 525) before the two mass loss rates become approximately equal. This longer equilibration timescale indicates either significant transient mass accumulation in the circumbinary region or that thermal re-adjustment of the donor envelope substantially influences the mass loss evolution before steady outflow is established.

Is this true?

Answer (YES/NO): YES